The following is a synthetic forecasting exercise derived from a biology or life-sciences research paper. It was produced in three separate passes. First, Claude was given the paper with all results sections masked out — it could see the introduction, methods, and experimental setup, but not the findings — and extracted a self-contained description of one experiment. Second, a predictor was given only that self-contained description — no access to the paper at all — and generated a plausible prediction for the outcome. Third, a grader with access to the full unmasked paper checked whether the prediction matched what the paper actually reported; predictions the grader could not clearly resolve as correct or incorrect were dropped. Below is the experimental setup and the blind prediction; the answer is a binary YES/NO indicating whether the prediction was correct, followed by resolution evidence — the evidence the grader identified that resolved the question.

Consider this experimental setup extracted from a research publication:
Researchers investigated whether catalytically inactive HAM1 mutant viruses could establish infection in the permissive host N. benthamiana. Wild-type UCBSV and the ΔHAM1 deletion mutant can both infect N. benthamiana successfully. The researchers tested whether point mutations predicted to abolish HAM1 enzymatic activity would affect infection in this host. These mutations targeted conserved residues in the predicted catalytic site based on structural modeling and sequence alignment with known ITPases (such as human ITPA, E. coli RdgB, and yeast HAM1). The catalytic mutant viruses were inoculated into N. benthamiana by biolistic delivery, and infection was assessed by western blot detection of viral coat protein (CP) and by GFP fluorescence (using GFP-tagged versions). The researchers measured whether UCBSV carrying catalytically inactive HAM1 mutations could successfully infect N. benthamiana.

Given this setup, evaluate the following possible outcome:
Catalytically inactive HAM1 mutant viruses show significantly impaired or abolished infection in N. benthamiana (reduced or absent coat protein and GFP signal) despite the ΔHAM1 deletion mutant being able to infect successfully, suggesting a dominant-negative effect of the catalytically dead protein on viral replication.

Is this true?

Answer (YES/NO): NO